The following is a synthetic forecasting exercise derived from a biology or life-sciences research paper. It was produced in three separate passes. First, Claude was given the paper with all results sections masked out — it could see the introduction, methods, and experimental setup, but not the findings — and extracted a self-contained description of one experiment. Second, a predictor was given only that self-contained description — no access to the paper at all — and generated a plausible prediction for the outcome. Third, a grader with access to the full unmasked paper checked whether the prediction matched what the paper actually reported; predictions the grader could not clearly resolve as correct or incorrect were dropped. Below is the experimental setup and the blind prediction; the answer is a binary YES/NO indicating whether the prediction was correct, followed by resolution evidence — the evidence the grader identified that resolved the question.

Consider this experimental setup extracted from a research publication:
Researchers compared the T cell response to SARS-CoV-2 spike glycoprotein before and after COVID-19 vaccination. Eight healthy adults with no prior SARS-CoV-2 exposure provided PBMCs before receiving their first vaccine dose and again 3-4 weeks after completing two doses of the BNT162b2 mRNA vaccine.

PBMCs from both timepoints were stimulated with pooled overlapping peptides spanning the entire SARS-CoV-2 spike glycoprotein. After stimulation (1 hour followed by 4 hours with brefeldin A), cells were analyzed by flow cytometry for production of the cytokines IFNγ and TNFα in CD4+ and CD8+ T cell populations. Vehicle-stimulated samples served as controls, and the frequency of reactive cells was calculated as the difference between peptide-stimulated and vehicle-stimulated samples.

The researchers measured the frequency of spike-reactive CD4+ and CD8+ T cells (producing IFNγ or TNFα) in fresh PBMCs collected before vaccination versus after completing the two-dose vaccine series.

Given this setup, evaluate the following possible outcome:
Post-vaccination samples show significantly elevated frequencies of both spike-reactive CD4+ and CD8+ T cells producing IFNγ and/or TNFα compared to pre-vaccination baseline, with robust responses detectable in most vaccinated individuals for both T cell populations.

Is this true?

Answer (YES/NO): NO